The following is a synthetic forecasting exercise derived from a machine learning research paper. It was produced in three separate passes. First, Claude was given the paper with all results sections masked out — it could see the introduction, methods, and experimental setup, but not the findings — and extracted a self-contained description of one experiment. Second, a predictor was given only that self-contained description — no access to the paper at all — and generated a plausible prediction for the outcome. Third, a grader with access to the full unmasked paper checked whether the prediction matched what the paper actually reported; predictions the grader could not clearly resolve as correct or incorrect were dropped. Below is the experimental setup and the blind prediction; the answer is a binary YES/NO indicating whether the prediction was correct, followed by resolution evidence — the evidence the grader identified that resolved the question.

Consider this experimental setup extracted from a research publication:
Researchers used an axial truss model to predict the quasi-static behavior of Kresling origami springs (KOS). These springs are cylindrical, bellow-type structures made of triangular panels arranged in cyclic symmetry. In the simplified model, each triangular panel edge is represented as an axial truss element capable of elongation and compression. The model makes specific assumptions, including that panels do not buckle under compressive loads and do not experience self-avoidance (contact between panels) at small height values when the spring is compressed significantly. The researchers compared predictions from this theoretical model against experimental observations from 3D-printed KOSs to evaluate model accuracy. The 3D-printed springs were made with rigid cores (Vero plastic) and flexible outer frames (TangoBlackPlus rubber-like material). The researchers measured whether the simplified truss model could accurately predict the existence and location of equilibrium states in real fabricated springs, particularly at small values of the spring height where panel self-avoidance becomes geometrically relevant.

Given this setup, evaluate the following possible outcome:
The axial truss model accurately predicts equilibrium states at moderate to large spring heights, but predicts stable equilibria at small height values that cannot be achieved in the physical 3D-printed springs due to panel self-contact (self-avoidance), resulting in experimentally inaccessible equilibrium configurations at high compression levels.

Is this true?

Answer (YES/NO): YES